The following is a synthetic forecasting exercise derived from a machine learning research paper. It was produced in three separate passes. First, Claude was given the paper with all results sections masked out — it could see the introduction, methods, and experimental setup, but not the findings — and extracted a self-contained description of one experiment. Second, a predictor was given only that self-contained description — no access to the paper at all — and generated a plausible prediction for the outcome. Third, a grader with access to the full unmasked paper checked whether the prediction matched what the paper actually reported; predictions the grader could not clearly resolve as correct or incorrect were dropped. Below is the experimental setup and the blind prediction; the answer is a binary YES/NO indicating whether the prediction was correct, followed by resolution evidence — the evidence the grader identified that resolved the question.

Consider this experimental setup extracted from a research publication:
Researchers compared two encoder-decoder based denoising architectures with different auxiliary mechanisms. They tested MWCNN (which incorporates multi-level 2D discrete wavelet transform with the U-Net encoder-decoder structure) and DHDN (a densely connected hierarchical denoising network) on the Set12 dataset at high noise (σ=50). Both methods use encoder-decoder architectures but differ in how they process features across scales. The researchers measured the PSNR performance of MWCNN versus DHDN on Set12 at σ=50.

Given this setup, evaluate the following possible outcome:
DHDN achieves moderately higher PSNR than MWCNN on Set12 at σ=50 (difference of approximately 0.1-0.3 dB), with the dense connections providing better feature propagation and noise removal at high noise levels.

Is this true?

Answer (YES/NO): NO